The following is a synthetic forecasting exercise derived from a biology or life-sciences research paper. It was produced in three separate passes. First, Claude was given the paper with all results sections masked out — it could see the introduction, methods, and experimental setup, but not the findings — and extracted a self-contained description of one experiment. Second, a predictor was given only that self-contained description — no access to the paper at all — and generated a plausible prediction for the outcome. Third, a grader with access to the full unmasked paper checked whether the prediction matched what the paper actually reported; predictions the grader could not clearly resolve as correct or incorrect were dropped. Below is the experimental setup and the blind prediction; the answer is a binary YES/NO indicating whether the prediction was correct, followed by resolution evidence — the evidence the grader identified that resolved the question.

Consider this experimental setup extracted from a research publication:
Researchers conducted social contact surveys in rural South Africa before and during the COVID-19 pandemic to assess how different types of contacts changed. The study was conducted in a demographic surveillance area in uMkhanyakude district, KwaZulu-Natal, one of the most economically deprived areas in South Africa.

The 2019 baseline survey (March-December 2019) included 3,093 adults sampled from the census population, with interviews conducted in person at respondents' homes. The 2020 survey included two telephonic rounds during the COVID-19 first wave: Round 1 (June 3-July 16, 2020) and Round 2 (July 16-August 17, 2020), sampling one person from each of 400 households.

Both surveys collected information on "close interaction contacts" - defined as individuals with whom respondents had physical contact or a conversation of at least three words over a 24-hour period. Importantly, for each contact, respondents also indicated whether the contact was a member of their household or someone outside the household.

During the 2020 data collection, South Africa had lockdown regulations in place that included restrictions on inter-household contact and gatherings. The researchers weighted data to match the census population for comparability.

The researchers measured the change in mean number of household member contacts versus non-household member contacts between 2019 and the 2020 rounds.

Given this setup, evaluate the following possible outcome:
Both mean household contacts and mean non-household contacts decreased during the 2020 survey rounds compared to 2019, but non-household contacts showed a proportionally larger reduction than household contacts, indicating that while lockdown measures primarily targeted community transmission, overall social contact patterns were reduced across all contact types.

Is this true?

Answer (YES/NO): YES